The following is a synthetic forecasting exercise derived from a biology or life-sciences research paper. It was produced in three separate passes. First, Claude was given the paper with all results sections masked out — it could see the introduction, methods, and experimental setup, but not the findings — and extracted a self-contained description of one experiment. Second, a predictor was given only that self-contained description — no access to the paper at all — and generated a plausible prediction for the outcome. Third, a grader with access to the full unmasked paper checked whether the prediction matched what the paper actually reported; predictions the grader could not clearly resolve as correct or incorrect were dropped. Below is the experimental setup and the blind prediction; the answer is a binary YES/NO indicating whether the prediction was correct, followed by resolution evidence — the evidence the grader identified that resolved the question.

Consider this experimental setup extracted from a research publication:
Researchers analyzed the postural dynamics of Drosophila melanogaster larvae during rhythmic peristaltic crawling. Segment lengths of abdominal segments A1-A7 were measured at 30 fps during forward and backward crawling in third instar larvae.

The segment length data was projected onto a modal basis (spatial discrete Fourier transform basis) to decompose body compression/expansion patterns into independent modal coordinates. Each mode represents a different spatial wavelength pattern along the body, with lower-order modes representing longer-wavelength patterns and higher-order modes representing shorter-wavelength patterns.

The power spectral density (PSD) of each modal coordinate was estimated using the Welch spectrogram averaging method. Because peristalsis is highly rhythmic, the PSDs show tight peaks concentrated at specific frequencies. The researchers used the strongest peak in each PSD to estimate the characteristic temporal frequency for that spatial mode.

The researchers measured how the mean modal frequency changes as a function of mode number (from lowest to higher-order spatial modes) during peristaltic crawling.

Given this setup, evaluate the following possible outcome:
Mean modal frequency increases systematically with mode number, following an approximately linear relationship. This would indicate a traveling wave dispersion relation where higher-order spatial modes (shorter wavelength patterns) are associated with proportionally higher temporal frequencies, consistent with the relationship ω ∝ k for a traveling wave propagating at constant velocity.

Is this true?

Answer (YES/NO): NO